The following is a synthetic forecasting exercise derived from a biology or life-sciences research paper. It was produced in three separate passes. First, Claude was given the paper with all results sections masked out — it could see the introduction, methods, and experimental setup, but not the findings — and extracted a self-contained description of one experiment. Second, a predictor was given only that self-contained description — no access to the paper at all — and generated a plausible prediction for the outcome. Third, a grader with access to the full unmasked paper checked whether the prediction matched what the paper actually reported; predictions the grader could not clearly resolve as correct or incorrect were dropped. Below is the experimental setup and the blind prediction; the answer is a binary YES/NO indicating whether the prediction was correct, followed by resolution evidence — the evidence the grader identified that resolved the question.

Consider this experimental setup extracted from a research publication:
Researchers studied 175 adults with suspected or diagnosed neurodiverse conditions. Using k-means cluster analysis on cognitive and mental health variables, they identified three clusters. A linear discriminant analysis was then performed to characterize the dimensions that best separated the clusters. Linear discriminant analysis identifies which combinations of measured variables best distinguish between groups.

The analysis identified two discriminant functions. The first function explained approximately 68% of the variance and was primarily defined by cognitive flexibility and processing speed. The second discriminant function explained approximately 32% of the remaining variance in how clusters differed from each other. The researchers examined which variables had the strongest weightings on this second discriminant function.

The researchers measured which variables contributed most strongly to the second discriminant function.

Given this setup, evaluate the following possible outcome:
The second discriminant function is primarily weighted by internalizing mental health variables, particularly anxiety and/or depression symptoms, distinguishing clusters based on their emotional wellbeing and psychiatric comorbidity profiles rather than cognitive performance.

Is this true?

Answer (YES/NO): NO